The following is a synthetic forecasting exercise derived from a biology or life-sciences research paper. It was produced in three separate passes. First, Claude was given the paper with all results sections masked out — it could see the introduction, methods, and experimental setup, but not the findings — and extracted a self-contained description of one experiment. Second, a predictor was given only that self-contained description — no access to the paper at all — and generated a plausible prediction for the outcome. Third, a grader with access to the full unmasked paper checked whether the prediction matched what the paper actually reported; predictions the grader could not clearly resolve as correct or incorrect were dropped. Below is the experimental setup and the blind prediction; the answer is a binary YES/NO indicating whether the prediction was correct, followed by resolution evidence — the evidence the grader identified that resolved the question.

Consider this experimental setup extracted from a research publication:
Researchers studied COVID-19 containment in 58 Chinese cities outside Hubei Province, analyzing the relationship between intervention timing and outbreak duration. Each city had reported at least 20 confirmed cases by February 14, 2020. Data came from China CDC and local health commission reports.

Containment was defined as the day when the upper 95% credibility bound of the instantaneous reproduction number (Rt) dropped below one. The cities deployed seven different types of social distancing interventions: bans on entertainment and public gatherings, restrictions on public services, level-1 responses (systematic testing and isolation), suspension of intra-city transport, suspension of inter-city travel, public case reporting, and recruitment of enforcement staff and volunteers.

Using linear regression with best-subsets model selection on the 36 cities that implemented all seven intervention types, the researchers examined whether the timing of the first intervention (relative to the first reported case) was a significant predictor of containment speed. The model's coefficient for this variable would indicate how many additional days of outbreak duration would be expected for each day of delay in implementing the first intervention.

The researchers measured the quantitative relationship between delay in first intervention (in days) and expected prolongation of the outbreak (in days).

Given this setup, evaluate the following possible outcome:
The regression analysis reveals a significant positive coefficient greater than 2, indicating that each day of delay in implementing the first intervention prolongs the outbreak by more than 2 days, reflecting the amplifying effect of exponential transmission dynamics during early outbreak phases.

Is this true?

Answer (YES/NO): YES